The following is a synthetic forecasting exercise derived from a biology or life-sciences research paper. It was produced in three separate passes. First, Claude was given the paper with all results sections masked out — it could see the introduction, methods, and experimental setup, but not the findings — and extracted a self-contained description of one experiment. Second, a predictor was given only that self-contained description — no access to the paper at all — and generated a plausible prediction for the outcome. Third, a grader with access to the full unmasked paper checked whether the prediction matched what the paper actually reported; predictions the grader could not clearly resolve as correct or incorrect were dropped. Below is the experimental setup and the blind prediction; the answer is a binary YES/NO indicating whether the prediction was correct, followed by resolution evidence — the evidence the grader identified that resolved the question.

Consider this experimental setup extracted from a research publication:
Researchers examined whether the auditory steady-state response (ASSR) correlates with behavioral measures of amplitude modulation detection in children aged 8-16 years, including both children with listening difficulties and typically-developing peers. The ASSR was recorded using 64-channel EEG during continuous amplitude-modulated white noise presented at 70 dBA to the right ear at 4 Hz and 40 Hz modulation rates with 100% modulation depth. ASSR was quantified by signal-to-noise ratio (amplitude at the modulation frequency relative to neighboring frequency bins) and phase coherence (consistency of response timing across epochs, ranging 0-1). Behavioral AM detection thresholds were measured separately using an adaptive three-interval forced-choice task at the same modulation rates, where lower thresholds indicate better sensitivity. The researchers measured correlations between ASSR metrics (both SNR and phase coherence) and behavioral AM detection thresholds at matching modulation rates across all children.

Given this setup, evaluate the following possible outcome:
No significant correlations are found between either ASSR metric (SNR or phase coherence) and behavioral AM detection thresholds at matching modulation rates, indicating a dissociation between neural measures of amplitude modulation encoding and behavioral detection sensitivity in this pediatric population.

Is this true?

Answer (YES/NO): NO